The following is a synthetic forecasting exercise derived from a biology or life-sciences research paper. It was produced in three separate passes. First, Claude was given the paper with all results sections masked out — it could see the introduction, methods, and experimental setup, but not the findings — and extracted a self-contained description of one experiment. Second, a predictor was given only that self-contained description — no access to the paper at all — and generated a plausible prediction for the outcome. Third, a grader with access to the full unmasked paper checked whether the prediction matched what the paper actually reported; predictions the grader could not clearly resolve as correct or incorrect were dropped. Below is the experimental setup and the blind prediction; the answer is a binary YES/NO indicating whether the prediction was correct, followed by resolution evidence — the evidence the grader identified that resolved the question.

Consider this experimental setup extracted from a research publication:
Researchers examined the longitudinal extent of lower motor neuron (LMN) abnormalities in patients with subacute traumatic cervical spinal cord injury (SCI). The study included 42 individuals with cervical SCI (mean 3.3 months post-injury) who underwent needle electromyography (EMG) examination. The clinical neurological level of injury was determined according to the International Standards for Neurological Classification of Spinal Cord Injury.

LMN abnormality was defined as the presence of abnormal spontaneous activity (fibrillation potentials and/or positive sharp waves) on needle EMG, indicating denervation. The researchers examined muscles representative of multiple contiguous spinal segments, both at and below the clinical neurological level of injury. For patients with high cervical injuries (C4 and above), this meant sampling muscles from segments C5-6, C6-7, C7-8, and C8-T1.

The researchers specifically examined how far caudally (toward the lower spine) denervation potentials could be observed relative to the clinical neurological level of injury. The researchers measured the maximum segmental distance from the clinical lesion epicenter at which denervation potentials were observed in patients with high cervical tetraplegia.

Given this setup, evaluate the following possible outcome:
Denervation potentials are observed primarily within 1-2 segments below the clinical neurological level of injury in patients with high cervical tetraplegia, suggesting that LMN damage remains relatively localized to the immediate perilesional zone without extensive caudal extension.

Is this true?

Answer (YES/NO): NO